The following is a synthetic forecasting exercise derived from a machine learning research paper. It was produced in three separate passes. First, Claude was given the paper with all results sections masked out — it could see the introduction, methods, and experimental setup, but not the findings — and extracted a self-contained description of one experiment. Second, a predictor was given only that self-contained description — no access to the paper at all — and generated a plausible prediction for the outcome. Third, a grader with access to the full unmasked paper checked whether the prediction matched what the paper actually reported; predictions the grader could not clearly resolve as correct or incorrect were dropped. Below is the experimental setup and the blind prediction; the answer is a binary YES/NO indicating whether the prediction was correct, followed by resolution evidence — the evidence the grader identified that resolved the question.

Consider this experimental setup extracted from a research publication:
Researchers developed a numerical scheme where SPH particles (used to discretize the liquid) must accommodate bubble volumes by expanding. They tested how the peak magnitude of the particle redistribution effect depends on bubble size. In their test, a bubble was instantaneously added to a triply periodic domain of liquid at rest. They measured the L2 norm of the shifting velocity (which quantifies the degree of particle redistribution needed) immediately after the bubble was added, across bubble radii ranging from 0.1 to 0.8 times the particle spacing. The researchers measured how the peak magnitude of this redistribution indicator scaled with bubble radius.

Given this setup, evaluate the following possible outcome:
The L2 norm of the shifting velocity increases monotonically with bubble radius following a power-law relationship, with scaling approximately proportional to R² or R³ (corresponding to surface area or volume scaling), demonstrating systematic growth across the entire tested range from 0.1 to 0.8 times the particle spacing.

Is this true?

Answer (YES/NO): YES